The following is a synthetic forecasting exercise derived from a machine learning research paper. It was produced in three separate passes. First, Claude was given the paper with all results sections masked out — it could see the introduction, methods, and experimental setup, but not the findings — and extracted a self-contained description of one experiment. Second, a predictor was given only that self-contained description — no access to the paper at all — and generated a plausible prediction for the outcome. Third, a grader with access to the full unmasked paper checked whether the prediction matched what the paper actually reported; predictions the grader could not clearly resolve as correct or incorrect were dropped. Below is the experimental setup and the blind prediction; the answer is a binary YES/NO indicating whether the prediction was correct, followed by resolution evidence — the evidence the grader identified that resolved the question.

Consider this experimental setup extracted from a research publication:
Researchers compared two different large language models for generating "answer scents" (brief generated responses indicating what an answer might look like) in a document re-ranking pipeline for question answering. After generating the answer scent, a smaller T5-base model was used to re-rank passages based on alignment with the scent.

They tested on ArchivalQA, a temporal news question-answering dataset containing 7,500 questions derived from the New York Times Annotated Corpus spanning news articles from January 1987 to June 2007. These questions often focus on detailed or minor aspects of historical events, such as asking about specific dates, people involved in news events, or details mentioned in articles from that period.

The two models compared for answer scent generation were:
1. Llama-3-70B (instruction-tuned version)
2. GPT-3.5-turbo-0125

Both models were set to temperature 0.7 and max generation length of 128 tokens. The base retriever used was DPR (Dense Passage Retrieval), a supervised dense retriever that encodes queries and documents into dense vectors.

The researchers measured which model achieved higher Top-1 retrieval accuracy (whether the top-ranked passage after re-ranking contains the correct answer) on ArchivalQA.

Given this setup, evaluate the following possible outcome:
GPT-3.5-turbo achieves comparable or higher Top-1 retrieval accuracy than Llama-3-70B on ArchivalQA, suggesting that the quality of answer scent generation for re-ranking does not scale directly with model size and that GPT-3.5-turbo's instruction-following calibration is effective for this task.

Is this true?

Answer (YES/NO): YES